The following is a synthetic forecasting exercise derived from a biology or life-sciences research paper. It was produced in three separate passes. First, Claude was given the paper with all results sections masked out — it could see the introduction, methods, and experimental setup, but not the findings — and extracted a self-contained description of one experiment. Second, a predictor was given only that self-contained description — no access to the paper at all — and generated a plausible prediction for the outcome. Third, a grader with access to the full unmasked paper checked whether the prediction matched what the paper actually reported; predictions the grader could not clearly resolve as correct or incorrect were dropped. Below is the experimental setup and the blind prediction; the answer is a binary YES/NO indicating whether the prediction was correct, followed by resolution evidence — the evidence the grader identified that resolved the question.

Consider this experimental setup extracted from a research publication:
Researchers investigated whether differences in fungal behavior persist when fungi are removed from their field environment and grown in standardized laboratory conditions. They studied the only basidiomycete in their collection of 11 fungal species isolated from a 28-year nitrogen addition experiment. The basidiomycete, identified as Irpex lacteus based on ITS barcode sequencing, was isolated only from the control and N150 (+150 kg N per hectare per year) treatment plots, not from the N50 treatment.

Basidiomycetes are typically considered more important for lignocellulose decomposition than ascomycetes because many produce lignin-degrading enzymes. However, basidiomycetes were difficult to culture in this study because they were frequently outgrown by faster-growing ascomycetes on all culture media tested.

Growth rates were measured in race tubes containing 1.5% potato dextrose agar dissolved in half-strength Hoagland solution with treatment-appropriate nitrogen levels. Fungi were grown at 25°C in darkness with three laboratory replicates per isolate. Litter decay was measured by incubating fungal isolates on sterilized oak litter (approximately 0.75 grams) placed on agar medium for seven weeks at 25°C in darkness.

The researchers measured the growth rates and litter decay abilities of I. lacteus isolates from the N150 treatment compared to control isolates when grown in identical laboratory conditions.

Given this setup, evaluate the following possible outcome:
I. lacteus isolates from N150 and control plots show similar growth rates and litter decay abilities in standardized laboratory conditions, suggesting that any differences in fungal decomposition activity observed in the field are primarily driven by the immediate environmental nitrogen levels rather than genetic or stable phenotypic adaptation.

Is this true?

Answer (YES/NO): NO